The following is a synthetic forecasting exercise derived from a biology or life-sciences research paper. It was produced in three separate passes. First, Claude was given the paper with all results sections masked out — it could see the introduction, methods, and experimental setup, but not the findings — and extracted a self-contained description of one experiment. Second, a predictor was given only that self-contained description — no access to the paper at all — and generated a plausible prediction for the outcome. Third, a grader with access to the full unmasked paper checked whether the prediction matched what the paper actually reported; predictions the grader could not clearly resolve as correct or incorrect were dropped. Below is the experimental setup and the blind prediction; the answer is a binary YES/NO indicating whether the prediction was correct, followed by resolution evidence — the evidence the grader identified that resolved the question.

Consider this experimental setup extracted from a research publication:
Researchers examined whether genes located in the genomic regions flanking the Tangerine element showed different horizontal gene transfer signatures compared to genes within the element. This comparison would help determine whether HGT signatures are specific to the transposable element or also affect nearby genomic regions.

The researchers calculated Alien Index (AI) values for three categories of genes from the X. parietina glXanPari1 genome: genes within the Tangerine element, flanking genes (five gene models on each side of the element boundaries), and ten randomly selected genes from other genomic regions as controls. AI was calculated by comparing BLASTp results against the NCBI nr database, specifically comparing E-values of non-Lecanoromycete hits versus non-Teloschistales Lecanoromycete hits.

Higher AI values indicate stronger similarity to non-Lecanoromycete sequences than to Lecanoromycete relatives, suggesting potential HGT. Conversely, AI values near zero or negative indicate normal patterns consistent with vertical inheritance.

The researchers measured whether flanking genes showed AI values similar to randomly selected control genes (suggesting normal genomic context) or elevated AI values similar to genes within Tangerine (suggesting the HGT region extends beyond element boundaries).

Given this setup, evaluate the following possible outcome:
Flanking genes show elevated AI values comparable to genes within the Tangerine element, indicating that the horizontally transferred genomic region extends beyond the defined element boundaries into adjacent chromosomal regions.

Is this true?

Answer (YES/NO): NO